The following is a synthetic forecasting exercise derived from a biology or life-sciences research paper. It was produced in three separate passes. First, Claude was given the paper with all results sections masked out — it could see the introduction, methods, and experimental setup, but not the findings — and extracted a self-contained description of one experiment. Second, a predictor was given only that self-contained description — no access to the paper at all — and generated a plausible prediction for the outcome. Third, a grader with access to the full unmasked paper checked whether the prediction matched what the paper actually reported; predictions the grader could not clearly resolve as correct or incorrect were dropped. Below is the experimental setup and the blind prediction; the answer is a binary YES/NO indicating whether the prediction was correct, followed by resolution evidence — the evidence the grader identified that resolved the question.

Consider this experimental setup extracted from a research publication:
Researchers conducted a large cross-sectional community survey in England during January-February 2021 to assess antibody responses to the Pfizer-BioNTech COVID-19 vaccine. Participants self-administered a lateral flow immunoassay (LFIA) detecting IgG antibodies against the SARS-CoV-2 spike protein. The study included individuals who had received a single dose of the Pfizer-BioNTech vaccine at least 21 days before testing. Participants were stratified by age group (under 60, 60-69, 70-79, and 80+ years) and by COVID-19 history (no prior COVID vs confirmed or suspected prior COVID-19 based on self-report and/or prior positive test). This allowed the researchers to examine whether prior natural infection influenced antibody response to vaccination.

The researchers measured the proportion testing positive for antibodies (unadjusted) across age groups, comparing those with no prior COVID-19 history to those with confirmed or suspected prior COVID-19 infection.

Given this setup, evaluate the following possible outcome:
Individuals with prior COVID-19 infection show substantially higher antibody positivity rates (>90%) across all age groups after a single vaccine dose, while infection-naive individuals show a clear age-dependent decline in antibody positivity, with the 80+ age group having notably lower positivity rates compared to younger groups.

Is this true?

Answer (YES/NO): NO